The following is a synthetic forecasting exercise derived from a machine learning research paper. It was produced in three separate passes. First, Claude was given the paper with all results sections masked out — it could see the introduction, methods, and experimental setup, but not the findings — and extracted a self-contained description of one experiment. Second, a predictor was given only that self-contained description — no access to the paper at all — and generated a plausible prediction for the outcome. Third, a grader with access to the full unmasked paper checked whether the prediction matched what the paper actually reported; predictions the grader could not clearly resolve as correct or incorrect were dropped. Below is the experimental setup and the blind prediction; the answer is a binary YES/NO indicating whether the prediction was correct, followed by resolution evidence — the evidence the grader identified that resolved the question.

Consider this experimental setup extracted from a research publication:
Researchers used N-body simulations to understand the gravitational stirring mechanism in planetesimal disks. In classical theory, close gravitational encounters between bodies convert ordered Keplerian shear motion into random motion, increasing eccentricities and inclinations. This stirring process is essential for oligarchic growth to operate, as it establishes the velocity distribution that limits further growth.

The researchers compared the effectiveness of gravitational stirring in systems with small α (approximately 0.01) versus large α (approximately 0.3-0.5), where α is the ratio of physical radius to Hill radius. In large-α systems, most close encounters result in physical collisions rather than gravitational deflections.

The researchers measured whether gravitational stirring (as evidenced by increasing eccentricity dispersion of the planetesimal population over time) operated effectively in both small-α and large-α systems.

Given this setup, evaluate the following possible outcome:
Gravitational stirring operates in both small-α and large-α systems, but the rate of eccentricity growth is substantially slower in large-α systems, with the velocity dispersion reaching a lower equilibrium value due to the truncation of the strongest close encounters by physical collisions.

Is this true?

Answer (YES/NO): NO